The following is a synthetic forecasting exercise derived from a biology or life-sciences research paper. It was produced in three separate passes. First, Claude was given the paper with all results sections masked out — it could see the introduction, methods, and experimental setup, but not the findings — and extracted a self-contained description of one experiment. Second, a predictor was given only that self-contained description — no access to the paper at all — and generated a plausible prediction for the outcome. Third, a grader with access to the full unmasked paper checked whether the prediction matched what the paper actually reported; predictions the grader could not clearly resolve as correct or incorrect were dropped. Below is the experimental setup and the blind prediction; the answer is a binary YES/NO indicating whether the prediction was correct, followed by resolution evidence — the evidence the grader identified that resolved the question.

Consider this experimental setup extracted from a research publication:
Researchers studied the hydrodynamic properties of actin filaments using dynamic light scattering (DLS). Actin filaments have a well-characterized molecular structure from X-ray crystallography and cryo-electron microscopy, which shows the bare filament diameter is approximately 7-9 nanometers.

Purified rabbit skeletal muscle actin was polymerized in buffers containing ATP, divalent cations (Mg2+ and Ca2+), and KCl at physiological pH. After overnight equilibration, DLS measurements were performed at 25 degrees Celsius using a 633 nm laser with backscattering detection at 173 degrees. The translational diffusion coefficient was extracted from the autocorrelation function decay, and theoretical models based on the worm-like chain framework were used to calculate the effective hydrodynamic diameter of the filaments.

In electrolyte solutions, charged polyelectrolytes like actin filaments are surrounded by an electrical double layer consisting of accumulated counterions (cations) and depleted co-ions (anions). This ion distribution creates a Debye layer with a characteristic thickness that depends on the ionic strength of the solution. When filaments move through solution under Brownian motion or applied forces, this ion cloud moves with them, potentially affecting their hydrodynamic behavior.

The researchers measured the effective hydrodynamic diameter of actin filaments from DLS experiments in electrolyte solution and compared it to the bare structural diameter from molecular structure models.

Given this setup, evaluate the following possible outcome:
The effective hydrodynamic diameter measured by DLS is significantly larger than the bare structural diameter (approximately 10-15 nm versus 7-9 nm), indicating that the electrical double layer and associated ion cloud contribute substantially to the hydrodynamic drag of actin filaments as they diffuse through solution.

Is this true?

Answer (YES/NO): YES